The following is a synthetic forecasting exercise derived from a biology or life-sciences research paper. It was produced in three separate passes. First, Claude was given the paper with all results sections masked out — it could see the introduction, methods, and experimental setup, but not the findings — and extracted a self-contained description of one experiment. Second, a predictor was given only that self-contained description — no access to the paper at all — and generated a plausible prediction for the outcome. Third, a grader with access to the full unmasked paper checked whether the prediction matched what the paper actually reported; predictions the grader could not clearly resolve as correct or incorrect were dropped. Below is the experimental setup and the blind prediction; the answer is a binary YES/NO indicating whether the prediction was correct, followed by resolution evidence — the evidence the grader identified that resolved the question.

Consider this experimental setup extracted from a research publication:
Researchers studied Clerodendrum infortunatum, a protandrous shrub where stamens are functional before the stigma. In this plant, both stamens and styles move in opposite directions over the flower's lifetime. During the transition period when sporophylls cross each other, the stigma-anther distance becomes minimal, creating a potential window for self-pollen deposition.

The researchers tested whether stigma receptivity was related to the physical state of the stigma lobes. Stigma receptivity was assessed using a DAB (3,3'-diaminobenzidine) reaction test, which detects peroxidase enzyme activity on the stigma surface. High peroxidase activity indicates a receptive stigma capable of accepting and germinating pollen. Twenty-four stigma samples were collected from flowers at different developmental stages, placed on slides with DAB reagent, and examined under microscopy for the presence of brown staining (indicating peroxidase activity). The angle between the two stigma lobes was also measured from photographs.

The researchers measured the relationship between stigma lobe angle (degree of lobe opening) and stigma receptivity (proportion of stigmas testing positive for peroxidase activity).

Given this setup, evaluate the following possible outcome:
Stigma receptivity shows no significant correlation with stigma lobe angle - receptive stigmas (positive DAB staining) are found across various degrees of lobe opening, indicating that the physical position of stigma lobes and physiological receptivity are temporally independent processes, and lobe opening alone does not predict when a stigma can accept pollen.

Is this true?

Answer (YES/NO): NO